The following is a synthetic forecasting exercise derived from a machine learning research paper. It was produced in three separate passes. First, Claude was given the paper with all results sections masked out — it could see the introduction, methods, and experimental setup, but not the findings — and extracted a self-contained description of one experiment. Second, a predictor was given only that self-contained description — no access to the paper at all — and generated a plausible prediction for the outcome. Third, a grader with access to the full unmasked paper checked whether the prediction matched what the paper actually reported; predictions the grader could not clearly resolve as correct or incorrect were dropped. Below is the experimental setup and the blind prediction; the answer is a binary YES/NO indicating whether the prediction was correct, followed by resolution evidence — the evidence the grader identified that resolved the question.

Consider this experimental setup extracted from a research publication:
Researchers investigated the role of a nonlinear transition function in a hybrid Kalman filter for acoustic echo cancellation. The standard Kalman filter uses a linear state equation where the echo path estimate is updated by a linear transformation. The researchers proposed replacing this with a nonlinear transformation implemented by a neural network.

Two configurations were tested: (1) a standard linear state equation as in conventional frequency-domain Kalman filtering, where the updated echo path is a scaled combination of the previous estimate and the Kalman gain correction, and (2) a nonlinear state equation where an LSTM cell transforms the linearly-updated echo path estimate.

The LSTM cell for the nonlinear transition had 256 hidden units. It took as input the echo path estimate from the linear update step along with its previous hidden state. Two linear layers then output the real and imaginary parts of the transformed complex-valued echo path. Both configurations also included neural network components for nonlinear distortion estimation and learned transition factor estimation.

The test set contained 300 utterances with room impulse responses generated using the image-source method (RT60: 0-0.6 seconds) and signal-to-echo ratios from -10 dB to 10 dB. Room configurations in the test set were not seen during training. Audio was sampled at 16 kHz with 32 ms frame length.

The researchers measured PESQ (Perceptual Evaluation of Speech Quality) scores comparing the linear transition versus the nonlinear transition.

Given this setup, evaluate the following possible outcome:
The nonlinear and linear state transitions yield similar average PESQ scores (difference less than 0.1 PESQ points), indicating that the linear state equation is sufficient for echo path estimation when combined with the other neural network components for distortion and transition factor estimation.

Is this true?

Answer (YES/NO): NO